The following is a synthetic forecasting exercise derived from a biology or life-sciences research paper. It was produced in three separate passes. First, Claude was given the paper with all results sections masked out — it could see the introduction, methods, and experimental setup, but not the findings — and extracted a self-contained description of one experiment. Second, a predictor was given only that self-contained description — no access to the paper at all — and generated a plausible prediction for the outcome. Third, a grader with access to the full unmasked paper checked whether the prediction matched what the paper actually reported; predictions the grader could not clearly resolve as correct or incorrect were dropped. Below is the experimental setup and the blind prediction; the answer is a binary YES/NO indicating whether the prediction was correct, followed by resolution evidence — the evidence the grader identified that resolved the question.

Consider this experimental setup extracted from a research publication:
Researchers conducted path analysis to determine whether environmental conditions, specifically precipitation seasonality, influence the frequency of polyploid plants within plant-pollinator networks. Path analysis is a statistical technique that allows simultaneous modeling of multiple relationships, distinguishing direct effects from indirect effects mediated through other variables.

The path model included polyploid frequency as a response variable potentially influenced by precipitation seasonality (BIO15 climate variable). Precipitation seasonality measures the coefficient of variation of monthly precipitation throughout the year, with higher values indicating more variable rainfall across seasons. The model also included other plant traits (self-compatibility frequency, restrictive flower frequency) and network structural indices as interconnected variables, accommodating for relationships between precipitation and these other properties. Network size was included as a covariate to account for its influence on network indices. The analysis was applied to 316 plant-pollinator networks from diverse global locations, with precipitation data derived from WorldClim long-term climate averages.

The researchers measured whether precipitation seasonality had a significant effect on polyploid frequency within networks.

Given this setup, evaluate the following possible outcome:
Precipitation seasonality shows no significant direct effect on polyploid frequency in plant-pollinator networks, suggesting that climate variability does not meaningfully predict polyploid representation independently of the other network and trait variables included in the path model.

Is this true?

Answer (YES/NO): NO